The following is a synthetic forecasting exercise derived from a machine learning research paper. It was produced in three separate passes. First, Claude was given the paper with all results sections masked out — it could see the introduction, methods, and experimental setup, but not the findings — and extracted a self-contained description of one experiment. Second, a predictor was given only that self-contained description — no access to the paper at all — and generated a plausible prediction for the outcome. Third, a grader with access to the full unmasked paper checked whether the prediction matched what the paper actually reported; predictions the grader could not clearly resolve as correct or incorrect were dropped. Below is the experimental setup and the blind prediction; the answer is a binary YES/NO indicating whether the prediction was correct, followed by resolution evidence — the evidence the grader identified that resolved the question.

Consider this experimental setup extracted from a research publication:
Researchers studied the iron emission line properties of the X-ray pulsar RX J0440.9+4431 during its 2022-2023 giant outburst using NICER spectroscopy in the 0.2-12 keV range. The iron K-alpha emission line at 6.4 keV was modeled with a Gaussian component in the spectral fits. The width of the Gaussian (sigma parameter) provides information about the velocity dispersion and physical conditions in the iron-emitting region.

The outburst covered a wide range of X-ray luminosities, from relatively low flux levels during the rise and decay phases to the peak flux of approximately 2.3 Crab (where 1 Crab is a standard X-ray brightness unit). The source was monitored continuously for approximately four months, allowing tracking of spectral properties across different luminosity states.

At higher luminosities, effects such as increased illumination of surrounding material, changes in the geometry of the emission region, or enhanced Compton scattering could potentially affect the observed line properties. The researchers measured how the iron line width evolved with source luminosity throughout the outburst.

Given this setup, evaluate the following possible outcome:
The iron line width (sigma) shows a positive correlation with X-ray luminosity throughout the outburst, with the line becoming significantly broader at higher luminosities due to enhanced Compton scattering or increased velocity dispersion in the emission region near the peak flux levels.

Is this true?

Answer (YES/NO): YES